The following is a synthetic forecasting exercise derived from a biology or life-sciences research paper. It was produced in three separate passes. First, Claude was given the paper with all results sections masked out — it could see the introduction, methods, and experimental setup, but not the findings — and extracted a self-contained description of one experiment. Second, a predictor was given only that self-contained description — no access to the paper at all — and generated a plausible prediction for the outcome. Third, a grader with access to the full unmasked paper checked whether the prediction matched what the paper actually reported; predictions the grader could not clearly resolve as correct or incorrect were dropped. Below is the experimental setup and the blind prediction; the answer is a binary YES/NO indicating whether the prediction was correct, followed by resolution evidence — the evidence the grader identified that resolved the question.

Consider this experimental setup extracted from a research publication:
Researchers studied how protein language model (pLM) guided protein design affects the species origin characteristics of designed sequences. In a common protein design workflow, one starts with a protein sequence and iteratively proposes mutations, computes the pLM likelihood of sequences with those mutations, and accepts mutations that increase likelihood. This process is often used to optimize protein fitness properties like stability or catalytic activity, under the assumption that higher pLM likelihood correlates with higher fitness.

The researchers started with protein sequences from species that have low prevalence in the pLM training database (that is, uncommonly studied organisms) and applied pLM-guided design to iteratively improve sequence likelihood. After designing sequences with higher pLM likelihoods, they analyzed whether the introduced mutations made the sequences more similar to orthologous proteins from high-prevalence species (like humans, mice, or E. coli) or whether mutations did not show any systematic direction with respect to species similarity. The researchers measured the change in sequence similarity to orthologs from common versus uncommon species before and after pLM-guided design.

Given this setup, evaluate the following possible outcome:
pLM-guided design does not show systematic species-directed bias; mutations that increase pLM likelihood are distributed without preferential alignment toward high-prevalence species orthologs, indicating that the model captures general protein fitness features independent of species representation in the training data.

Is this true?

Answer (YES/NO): NO